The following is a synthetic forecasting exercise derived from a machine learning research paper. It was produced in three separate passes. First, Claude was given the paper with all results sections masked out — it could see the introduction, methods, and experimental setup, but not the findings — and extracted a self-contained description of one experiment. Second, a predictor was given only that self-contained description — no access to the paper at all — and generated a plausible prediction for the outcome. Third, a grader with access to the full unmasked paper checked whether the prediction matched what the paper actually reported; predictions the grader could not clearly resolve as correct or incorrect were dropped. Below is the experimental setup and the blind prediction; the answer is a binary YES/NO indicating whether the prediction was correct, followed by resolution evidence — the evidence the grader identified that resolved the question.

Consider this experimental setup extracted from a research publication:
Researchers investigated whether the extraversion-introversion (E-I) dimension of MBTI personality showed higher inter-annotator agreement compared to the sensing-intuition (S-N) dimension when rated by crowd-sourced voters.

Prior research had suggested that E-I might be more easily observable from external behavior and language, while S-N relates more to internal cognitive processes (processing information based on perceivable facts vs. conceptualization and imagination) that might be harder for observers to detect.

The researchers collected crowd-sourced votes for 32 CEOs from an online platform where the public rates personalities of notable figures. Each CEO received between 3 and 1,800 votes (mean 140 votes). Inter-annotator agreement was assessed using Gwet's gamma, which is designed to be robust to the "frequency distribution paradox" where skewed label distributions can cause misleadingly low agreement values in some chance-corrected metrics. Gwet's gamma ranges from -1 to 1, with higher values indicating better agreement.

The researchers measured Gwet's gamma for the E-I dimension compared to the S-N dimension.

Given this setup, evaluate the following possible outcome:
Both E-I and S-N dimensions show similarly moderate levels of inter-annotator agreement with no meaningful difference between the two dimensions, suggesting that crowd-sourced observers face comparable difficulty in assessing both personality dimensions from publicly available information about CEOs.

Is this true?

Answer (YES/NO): NO